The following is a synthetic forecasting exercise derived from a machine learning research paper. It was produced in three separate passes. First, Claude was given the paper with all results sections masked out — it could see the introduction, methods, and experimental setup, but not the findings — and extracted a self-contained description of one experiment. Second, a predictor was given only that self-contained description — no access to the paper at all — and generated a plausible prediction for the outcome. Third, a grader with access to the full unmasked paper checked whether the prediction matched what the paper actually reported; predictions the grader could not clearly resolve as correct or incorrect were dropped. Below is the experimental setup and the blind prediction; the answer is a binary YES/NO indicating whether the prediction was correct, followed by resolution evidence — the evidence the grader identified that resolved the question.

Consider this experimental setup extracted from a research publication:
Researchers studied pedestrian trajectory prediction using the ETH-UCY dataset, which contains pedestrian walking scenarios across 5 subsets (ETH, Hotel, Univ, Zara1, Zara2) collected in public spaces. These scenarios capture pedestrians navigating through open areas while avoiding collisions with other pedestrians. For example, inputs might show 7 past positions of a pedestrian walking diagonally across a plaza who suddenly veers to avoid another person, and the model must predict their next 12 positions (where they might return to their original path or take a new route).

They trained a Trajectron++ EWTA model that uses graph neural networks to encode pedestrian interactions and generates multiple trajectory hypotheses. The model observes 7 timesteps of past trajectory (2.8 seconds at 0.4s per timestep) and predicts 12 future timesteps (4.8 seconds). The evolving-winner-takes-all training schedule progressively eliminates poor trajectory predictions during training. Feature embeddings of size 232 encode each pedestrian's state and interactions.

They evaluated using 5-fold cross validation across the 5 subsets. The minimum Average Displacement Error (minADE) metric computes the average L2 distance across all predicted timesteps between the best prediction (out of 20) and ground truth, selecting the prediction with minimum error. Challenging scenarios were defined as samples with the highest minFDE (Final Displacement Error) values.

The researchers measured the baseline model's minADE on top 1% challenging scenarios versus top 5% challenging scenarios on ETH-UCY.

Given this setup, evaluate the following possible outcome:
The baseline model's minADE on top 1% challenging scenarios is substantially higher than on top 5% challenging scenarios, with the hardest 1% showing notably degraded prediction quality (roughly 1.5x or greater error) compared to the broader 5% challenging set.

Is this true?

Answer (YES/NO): YES